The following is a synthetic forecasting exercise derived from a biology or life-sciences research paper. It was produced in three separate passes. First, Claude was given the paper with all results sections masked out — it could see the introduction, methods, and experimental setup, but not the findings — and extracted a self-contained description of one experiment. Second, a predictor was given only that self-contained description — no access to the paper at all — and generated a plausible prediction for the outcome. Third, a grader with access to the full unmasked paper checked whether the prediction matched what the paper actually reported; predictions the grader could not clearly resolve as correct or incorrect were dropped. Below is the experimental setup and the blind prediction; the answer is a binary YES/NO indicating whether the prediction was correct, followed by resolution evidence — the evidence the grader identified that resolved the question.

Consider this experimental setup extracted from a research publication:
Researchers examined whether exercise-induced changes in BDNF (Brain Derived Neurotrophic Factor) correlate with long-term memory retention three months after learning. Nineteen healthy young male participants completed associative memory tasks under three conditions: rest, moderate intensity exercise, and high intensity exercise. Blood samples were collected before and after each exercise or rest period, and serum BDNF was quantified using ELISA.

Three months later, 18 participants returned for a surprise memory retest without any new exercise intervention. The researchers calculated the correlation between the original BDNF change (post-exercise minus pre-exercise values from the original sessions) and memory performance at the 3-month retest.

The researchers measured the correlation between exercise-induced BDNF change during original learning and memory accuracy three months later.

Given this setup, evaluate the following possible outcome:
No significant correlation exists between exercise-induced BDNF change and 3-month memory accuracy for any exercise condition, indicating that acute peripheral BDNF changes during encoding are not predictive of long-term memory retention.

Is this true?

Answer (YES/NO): NO